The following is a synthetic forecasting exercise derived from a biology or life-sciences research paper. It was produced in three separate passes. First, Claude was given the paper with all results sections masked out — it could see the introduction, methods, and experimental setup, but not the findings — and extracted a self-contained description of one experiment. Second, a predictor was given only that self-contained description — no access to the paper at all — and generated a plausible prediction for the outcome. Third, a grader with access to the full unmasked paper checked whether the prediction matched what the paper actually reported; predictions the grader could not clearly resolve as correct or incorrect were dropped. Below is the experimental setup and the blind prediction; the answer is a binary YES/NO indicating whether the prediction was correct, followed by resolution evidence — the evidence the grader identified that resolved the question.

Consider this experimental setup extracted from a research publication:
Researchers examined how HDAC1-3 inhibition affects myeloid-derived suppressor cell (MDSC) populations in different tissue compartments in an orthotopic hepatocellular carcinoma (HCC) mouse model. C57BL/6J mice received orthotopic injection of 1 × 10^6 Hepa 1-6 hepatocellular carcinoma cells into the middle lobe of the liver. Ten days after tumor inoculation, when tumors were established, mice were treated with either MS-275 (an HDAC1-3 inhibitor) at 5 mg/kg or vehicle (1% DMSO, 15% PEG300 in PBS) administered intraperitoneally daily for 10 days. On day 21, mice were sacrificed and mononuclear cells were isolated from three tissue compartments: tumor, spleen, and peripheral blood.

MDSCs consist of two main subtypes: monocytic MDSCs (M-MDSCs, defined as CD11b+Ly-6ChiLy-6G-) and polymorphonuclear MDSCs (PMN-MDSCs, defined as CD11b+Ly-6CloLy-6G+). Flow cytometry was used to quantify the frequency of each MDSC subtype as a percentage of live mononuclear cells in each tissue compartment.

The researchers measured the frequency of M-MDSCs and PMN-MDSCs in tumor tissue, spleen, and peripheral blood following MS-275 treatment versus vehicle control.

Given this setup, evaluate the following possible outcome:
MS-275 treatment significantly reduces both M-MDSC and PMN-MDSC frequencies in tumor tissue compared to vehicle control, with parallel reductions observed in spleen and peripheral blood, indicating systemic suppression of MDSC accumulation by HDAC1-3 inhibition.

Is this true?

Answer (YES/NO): NO